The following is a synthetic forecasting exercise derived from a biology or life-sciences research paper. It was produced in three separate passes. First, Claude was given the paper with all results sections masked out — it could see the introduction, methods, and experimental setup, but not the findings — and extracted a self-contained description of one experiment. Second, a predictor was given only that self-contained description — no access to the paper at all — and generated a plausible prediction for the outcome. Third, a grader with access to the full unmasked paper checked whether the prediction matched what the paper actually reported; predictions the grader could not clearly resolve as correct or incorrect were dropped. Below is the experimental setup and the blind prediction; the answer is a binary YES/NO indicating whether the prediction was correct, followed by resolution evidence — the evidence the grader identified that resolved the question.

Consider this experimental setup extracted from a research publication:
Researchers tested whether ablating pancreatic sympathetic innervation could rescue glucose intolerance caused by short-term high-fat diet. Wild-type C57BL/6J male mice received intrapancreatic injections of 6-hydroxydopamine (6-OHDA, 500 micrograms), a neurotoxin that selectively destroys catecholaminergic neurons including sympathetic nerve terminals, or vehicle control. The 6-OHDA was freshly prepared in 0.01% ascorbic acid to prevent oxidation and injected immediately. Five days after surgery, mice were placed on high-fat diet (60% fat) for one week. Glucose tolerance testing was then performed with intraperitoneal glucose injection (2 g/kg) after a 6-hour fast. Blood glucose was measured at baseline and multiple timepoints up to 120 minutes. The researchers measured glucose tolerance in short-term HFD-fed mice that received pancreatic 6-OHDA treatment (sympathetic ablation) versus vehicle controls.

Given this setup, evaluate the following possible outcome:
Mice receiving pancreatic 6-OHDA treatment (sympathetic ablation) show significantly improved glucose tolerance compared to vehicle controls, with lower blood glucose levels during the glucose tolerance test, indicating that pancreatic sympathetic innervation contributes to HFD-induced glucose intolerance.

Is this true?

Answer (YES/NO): YES